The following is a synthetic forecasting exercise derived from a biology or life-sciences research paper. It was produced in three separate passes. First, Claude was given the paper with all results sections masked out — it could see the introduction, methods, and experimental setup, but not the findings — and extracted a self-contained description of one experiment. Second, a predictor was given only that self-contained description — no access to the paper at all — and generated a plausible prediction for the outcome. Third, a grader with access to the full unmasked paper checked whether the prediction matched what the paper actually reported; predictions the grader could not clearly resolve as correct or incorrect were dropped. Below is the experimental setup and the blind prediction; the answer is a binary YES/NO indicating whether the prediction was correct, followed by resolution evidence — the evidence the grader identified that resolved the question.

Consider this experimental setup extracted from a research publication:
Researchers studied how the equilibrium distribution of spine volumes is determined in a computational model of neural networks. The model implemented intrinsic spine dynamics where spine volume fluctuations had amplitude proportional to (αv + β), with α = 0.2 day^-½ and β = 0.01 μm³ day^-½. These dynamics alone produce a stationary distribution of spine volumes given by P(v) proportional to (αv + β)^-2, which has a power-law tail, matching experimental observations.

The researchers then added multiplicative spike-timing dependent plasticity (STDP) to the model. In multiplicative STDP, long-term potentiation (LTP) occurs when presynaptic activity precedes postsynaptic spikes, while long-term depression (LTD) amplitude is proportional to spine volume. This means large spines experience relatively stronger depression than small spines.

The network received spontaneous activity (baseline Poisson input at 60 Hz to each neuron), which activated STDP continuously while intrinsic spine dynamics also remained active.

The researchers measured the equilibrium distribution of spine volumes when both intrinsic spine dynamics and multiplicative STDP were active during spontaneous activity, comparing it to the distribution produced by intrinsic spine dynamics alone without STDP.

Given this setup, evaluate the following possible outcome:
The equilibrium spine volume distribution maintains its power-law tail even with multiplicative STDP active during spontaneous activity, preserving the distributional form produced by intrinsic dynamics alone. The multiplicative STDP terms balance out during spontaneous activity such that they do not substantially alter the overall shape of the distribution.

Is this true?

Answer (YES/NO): NO